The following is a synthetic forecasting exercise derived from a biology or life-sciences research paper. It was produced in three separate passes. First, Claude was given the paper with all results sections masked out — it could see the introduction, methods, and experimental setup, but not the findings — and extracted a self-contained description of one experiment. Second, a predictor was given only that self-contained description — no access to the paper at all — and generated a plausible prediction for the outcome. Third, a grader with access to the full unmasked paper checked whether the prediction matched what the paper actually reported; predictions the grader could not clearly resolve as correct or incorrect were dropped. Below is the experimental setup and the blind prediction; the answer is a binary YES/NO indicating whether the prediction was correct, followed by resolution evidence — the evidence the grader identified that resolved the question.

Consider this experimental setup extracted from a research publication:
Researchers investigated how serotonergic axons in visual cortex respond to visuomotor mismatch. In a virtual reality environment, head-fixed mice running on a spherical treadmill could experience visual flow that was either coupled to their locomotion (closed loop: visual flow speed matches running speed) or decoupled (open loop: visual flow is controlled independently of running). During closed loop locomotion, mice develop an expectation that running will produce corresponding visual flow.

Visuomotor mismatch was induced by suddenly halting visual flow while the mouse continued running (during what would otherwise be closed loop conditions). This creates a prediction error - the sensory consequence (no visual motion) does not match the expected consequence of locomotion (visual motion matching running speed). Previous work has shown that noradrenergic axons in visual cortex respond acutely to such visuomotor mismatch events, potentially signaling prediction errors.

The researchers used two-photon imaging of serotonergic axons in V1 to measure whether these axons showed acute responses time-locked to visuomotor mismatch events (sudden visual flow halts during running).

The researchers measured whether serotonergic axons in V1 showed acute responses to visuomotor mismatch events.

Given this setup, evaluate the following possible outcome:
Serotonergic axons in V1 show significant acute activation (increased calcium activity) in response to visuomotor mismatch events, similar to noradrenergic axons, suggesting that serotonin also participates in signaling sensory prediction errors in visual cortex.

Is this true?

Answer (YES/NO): NO